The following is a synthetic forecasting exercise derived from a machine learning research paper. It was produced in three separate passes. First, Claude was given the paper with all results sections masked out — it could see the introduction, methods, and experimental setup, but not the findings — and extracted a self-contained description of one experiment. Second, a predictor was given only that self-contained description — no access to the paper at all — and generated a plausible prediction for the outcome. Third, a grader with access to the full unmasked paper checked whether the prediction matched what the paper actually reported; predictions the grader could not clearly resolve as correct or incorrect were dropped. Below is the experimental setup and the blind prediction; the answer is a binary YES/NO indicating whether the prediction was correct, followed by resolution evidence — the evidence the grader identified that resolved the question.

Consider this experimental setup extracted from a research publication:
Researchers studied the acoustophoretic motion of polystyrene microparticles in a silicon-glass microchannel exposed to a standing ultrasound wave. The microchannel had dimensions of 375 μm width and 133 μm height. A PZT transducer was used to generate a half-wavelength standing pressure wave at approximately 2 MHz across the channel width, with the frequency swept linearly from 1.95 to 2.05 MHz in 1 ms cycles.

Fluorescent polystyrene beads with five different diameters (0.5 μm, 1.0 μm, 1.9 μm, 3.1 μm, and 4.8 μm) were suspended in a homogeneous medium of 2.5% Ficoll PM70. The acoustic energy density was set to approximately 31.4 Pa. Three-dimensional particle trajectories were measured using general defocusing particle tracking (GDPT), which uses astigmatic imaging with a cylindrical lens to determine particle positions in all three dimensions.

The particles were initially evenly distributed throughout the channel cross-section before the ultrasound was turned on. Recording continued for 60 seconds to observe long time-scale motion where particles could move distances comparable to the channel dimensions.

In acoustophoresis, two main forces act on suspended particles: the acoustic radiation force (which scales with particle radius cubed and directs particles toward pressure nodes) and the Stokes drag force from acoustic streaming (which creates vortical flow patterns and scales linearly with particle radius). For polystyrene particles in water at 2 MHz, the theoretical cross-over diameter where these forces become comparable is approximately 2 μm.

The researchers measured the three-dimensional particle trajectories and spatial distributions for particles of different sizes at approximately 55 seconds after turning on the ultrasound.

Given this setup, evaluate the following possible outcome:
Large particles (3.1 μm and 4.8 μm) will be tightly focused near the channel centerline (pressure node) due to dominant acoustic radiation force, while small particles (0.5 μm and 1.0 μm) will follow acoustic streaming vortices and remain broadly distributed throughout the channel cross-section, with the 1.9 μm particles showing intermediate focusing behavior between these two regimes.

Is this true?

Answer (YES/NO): NO